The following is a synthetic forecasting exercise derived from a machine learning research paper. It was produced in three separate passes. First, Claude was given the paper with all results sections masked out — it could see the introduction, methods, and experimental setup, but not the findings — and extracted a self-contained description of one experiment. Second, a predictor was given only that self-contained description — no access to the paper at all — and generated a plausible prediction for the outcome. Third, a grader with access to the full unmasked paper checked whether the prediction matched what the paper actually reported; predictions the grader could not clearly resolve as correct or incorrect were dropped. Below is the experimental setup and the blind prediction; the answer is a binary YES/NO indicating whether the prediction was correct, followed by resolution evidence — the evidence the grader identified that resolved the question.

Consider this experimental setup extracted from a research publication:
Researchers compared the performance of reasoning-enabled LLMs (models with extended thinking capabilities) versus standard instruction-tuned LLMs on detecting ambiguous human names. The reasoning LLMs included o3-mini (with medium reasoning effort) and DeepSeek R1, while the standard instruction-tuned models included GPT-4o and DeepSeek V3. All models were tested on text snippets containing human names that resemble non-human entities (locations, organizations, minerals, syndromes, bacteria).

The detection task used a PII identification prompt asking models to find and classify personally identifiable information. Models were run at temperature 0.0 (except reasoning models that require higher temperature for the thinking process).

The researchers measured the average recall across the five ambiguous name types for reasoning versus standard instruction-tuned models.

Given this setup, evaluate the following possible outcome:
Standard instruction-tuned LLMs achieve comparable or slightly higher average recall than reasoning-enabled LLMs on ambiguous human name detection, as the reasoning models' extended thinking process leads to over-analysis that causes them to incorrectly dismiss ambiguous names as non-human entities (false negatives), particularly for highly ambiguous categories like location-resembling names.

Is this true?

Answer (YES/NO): NO